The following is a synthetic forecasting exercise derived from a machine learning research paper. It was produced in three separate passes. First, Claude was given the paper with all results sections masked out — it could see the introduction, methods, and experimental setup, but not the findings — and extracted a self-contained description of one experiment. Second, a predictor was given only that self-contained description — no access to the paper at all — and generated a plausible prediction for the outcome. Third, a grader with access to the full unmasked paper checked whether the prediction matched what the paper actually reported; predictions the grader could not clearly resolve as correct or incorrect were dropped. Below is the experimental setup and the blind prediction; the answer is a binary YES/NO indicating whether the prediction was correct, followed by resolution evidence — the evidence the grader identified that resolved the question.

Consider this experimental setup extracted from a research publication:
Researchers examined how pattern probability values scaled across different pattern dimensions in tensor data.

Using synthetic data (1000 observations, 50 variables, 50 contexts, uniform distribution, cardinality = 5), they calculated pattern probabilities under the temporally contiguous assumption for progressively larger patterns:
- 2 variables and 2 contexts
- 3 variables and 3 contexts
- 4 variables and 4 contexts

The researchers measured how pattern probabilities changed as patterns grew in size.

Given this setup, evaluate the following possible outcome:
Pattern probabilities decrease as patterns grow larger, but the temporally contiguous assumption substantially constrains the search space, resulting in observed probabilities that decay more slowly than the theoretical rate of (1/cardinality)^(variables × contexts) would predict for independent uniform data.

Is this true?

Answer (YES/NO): NO